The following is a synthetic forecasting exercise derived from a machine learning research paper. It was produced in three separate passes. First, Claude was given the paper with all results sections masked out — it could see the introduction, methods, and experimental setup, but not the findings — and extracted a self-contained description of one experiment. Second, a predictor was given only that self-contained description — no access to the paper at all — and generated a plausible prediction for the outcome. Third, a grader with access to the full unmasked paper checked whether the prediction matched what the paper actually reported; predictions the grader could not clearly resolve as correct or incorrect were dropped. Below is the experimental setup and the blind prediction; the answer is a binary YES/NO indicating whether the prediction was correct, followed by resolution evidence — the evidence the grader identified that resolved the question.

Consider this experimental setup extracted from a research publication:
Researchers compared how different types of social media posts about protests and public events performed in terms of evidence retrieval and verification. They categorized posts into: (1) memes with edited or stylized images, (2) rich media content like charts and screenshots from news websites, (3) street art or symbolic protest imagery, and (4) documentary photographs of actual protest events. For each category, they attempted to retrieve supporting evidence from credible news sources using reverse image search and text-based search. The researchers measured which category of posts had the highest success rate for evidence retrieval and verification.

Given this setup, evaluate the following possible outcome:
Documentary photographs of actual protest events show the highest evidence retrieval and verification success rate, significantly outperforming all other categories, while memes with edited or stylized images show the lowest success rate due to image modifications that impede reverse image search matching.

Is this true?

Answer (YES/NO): NO